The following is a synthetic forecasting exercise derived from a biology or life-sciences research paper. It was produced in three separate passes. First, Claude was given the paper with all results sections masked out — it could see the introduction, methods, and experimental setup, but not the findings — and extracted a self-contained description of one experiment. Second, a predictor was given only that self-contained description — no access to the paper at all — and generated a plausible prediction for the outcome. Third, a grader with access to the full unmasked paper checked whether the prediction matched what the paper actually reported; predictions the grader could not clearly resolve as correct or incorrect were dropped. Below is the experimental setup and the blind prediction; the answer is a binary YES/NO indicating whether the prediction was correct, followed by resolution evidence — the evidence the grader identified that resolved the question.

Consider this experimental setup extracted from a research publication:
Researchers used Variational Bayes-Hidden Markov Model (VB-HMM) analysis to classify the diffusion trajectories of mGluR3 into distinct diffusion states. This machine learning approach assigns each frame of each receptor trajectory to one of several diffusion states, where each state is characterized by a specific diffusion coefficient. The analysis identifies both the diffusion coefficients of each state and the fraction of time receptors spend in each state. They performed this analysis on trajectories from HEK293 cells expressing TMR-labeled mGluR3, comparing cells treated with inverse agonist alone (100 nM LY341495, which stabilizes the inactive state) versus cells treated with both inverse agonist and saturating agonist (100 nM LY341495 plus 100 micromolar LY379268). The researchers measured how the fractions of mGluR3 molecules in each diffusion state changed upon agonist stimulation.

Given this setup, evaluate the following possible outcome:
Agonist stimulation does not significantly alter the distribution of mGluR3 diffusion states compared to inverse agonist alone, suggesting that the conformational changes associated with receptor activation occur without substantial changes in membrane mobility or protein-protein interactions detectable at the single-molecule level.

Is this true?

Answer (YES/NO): NO